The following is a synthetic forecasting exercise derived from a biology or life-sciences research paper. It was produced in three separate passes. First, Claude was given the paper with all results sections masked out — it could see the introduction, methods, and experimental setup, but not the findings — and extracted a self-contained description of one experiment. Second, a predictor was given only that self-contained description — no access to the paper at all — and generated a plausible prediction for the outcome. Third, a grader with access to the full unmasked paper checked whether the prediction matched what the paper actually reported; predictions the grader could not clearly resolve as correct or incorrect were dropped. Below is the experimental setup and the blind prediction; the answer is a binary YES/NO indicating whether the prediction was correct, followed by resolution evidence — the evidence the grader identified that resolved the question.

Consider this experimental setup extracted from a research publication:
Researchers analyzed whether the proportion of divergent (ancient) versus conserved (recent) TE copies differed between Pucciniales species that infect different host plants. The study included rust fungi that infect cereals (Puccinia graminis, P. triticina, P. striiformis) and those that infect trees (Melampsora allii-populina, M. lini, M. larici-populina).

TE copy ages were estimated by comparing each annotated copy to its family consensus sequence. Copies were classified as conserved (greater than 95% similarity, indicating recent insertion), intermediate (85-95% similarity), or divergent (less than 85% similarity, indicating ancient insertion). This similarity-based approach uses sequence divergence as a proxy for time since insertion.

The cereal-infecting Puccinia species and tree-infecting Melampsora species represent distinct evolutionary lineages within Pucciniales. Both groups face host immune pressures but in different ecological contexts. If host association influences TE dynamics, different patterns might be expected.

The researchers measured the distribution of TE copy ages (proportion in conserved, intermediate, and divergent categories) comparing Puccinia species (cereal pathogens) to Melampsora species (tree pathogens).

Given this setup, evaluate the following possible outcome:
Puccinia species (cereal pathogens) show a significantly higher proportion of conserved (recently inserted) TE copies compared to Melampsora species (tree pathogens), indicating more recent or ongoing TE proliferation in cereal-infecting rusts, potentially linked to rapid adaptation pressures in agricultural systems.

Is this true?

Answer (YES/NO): NO